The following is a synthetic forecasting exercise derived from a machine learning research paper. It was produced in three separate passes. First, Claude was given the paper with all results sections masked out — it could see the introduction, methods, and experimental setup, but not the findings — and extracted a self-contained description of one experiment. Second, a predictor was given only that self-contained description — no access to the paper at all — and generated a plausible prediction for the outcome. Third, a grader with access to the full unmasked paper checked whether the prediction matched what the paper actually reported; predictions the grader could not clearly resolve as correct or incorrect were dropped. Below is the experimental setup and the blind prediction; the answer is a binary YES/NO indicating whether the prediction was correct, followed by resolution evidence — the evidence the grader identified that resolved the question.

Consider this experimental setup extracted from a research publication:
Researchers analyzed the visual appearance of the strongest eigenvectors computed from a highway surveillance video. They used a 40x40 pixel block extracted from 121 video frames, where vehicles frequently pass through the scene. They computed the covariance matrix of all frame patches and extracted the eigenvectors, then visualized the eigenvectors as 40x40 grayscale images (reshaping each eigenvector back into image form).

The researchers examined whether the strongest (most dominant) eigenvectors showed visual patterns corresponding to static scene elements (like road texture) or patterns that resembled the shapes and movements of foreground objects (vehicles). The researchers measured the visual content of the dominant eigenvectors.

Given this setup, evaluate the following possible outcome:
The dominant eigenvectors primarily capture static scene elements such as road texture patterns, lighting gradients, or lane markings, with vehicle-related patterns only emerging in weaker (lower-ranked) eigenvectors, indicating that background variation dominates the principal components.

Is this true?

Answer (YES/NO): NO